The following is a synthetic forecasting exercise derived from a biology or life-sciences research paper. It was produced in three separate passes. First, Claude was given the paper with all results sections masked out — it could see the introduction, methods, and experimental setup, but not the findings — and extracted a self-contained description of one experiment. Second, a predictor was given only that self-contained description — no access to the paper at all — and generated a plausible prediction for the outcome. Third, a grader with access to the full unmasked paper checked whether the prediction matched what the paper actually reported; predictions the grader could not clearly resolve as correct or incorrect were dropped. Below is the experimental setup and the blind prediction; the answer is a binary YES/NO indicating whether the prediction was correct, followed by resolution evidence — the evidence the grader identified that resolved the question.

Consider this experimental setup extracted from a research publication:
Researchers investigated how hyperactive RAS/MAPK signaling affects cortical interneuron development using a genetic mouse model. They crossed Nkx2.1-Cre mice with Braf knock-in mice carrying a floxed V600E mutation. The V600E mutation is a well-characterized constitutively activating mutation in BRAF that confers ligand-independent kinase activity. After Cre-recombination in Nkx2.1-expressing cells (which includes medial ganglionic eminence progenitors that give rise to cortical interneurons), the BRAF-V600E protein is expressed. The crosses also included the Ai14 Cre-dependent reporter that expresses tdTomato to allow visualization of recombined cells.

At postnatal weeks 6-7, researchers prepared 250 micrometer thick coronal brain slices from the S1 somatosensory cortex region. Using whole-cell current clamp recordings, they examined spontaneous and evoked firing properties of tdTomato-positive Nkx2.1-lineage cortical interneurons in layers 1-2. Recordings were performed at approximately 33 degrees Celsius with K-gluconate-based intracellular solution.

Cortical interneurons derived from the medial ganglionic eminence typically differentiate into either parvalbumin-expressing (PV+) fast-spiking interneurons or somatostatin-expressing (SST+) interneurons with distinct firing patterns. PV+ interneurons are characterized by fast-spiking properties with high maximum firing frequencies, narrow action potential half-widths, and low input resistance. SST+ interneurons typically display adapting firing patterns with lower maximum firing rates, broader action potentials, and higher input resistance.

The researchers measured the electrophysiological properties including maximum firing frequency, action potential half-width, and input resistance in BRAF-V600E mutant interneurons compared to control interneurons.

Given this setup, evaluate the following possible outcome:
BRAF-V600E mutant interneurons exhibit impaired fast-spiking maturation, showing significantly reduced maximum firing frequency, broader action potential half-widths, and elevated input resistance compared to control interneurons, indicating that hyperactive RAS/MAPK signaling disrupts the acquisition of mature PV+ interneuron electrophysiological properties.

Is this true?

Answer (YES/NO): NO